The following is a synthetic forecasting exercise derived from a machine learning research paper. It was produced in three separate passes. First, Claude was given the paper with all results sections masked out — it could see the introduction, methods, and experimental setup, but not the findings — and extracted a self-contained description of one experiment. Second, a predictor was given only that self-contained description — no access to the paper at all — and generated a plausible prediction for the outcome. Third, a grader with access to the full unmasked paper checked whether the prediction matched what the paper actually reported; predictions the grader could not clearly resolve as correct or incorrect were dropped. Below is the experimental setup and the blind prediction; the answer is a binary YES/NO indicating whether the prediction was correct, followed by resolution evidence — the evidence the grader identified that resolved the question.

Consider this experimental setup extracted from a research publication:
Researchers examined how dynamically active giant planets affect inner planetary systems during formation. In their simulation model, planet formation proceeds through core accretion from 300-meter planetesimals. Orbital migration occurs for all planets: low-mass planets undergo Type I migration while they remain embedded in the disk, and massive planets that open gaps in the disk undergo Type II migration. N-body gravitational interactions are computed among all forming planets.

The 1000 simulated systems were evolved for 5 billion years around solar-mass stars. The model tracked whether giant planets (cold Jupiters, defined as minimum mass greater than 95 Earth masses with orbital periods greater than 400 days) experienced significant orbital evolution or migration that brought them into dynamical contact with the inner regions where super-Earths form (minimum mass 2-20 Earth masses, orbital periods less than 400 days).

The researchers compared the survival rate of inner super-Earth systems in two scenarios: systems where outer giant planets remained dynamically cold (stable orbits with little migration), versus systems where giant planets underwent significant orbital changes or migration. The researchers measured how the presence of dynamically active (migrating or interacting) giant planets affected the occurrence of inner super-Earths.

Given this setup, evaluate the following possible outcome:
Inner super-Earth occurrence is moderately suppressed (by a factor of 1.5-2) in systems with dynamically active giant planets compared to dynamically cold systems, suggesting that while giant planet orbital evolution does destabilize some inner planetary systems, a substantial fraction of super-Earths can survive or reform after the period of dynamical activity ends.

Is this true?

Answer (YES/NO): NO